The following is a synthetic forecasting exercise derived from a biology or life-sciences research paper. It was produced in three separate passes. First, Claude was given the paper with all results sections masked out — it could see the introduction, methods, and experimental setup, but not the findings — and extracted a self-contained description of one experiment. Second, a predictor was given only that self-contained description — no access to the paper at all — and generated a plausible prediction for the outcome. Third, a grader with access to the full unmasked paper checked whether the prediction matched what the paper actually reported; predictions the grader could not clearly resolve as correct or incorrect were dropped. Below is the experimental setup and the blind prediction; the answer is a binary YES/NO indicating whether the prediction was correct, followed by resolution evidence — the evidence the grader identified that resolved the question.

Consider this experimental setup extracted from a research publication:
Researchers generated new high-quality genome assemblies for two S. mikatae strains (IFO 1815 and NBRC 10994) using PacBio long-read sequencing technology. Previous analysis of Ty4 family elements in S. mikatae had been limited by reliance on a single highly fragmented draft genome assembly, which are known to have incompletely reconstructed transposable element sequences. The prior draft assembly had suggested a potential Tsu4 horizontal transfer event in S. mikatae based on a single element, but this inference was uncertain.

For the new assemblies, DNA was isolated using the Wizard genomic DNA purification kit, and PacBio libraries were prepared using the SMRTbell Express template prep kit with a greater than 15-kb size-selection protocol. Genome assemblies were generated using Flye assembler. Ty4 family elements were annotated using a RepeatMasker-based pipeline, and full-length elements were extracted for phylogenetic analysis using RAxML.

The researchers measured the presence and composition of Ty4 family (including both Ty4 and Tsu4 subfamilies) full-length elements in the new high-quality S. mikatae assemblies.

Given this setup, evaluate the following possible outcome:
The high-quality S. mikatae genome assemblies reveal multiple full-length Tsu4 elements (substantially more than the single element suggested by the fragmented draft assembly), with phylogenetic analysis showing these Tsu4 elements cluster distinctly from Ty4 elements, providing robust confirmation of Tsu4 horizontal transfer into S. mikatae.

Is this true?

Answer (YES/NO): NO